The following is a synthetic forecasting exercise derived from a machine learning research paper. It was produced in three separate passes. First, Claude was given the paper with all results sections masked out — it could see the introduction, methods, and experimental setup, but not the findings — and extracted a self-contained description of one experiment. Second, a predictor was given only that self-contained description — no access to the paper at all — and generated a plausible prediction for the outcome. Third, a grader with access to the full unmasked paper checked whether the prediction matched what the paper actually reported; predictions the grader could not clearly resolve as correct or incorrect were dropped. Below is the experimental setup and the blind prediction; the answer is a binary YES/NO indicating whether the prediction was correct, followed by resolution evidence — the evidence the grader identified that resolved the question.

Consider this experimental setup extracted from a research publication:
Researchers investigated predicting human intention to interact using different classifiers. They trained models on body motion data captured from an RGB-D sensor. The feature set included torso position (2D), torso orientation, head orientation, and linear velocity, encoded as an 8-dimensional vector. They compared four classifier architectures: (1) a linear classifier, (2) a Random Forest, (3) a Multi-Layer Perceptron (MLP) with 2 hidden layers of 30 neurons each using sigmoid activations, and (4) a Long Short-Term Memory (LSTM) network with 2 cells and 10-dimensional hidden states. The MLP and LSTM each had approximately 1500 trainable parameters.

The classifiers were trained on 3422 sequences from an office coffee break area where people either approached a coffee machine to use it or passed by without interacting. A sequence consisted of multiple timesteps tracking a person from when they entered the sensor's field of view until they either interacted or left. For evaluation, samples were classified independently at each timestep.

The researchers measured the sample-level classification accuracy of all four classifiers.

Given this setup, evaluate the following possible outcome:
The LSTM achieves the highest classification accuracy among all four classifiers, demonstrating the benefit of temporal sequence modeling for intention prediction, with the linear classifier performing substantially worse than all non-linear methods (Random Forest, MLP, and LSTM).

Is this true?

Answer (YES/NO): NO